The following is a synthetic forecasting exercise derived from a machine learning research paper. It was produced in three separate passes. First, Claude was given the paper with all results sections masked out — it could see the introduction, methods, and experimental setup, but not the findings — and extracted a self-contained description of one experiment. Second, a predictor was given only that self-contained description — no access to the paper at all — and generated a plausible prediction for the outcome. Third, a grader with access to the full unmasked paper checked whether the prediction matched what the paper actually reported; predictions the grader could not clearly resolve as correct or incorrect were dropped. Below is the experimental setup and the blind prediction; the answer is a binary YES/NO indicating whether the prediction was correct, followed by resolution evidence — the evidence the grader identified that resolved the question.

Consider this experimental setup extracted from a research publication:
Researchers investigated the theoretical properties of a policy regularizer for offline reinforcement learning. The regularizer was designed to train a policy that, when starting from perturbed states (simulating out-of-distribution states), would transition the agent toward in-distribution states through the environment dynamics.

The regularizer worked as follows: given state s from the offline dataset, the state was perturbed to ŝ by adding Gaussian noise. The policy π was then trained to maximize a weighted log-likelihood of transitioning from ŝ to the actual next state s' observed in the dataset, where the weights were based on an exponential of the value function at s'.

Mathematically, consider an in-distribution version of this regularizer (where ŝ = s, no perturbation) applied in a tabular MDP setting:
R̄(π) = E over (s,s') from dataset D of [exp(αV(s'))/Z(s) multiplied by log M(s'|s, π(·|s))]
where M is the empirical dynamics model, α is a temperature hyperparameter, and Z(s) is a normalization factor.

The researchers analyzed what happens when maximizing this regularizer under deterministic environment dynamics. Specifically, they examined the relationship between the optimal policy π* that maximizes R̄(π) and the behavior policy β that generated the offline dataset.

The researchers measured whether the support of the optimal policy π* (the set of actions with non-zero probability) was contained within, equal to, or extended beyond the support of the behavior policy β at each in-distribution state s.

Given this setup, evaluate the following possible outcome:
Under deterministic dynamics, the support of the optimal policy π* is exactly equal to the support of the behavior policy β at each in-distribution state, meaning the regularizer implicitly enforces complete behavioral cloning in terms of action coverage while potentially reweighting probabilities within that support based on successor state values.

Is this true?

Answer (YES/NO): YES